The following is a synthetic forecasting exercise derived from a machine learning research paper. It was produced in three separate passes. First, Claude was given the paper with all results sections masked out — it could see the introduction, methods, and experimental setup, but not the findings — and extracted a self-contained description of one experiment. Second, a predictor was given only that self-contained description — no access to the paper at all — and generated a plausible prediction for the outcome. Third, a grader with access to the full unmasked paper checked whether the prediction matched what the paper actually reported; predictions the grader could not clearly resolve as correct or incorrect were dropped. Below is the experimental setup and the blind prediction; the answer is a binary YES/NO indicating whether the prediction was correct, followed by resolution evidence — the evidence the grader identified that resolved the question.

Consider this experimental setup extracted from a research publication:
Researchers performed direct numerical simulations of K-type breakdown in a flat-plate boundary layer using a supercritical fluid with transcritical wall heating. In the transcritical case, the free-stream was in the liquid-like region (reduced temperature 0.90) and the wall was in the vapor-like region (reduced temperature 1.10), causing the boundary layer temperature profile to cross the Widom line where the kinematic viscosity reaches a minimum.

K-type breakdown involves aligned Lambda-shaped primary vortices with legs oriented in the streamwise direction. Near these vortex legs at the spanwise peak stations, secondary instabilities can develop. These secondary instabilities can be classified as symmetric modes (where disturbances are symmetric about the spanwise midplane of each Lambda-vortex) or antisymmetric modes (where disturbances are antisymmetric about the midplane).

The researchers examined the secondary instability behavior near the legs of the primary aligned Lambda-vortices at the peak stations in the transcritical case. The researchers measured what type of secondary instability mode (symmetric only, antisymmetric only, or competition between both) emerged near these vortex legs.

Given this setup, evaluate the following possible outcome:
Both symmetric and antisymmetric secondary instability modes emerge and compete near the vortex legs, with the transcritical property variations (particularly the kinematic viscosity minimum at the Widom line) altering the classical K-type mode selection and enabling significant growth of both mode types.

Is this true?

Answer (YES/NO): YES